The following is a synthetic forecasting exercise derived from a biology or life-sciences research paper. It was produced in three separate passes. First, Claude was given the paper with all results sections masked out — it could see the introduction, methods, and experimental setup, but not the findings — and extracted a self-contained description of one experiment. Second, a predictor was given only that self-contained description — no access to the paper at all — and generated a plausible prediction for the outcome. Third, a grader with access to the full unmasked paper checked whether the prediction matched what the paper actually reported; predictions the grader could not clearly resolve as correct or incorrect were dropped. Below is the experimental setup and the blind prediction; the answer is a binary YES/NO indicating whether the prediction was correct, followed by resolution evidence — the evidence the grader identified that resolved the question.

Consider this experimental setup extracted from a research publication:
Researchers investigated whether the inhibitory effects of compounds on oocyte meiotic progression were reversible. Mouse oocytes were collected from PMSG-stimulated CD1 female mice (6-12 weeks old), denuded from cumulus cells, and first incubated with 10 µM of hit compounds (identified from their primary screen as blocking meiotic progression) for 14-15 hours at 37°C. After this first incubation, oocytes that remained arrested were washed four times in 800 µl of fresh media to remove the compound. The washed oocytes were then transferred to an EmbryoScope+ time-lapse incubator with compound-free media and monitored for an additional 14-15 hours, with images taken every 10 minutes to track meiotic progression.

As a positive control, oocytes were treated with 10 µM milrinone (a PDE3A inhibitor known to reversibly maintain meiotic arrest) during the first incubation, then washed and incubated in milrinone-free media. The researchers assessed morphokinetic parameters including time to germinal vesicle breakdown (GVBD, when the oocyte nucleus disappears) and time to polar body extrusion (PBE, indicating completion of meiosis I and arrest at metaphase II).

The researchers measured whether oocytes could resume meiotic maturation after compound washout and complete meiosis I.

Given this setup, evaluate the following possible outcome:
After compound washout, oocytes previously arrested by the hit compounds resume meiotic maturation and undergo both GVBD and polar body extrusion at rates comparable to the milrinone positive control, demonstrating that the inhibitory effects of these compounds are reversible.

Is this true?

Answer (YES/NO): NO